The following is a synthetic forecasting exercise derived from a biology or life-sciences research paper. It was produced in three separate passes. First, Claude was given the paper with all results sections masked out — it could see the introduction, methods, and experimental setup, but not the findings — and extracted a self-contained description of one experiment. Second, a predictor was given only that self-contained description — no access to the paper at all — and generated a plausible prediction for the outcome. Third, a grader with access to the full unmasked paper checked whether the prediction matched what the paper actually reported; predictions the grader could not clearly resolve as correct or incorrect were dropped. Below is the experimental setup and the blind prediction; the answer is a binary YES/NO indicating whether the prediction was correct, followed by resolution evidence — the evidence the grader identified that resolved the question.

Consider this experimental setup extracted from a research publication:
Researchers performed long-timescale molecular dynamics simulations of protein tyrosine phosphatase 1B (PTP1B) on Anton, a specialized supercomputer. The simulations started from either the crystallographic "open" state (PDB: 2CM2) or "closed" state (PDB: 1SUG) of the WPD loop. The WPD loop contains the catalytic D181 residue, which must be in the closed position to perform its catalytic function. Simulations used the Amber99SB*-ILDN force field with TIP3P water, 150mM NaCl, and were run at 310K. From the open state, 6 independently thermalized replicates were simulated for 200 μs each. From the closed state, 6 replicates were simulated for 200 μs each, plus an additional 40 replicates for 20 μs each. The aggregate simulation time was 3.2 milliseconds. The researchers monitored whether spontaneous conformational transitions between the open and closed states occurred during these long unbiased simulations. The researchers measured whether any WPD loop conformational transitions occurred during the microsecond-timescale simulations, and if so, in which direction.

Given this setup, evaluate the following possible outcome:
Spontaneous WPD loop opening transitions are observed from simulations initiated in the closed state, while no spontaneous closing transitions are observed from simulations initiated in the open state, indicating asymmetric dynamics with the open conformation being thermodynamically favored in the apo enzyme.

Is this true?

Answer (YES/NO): YES